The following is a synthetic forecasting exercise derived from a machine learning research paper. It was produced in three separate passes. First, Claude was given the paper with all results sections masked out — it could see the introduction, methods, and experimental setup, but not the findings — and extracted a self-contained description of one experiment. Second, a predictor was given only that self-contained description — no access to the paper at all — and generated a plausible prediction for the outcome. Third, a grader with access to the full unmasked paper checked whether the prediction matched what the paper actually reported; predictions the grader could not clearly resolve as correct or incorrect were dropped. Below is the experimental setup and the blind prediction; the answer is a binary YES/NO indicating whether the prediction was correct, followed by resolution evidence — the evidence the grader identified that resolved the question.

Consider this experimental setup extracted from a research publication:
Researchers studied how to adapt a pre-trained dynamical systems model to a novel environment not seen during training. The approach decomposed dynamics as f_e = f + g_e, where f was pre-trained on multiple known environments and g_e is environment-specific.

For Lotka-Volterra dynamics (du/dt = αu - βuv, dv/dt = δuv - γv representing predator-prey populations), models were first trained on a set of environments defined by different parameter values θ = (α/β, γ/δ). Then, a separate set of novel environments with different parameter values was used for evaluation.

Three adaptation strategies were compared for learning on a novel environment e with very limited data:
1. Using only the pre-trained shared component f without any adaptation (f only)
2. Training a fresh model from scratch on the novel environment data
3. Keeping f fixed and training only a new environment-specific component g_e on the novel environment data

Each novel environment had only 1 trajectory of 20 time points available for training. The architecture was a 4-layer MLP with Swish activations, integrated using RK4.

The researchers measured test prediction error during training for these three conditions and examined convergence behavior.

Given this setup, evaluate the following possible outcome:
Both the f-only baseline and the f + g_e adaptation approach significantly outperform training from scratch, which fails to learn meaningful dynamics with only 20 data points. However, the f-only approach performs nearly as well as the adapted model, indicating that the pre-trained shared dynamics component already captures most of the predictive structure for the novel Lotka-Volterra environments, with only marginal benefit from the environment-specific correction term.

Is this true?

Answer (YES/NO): NO